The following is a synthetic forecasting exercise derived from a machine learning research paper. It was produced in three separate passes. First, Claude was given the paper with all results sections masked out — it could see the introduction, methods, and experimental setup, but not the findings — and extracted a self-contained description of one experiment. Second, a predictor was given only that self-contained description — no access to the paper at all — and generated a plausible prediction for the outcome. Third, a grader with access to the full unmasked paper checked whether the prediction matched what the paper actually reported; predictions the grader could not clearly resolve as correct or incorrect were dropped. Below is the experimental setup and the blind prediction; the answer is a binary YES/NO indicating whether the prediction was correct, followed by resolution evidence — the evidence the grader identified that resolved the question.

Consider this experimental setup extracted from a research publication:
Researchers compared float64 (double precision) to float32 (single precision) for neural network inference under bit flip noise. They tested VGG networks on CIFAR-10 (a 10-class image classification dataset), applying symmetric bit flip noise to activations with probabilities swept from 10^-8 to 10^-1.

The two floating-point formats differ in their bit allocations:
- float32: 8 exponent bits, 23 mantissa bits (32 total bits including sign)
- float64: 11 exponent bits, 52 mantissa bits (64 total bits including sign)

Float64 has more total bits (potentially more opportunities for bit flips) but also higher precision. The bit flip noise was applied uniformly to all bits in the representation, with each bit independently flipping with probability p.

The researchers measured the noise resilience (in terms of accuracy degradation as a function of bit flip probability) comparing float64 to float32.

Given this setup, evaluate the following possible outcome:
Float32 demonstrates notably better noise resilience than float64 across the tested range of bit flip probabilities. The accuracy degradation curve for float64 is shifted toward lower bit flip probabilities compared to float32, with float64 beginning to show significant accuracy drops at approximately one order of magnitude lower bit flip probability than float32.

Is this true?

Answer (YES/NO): NO